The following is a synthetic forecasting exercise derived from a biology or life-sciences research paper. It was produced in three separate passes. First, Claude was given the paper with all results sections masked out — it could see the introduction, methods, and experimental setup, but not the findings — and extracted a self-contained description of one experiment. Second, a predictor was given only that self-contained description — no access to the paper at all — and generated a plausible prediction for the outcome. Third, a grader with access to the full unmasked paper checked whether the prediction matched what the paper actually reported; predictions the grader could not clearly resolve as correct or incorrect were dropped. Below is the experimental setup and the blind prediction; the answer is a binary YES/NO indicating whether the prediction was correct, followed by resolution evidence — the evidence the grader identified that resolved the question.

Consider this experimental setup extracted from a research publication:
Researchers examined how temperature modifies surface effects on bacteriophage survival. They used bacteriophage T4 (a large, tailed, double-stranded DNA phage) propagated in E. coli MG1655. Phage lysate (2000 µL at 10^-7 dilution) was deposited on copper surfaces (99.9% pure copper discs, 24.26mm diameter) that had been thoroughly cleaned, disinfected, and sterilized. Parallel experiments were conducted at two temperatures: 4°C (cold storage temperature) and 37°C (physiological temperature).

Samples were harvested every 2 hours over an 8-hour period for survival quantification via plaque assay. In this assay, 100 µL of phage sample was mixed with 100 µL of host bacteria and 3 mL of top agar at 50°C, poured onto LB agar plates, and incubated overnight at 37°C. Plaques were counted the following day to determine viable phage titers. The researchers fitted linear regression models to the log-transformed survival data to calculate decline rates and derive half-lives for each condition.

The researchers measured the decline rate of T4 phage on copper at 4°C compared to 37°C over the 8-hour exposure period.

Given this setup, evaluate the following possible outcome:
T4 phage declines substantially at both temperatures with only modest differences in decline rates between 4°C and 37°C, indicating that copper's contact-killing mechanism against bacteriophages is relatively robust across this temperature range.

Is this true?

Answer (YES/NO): NO